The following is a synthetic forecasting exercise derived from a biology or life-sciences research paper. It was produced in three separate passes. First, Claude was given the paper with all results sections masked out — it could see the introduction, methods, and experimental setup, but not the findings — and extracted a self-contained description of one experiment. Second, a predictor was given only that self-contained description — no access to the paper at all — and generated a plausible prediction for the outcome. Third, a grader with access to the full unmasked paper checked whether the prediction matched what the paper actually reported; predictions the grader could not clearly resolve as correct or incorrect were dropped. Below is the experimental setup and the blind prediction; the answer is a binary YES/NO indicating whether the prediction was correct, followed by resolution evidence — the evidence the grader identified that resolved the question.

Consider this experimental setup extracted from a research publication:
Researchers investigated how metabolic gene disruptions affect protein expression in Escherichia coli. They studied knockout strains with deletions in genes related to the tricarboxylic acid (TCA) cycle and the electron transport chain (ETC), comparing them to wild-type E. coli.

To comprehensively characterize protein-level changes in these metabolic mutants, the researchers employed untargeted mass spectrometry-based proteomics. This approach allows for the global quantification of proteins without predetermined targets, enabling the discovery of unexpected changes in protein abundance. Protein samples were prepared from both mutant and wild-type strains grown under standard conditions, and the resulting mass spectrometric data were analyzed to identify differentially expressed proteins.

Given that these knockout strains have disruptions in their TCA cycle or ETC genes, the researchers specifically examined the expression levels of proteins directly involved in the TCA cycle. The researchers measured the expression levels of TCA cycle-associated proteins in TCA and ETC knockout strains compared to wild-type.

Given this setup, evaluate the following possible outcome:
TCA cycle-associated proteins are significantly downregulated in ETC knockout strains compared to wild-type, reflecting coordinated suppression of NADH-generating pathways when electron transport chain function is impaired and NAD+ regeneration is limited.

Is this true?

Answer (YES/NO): NO